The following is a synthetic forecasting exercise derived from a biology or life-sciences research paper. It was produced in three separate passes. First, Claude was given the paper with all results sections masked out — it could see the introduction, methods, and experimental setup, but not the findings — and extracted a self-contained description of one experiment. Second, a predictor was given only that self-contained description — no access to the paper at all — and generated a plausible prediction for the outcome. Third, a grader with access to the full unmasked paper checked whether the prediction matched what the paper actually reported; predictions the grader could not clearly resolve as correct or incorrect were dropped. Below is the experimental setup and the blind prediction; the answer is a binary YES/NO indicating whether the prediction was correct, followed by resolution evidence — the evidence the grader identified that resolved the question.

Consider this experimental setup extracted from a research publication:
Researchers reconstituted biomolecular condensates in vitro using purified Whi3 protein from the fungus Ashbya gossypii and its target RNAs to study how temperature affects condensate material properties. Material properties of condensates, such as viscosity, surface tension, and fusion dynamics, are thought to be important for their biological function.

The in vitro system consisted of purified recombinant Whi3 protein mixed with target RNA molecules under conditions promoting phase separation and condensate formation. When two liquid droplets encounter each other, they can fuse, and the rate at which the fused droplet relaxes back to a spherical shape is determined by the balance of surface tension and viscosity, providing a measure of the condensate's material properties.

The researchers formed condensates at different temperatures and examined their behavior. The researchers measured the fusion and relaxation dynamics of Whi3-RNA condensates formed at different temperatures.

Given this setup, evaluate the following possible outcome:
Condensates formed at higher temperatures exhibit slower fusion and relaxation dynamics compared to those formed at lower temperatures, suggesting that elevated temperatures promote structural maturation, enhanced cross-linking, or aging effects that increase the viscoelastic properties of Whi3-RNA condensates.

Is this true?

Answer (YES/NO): YES